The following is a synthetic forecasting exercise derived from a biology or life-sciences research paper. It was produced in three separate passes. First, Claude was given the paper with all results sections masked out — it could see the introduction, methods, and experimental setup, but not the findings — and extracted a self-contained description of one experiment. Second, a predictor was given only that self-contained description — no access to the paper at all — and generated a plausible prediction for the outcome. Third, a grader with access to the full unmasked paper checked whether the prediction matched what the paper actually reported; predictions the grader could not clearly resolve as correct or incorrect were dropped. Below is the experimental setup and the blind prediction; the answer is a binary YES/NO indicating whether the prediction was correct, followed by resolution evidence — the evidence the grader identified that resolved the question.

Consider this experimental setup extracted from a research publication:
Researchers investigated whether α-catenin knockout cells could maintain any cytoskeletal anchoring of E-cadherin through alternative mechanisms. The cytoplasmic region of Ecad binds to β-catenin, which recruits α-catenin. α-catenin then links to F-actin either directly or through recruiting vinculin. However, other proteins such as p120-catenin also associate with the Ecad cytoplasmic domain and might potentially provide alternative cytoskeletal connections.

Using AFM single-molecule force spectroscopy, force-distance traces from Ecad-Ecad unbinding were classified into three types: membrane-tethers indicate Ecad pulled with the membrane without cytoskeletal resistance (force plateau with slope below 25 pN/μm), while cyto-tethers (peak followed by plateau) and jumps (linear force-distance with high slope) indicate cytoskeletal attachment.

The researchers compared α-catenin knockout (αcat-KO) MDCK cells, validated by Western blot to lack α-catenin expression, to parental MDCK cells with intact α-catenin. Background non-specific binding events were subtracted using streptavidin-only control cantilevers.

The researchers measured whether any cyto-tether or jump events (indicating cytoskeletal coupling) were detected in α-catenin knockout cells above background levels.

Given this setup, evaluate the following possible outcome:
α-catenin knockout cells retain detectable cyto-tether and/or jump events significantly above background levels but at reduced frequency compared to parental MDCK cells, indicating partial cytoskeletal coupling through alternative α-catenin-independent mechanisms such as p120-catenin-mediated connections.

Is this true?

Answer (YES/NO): NO